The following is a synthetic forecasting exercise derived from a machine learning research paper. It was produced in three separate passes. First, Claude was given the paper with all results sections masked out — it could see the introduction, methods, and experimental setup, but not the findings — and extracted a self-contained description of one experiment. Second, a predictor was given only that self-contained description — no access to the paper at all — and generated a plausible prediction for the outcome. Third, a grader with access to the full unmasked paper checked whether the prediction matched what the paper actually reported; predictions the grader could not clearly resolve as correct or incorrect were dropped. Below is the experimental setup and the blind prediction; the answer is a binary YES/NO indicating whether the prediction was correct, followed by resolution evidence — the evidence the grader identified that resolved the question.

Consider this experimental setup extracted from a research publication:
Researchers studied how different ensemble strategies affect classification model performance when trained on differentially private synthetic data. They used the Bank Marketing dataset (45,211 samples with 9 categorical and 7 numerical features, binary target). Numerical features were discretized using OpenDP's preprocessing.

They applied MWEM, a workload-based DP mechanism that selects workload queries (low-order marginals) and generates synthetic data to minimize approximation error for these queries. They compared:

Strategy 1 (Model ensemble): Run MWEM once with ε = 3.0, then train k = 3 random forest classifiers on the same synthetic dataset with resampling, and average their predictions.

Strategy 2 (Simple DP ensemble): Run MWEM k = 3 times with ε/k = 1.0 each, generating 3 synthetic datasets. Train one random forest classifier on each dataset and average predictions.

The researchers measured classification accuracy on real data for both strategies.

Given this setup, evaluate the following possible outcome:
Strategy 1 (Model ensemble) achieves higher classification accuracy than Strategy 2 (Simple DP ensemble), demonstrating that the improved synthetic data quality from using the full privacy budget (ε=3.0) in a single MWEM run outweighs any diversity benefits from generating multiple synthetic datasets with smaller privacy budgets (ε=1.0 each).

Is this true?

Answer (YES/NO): NO